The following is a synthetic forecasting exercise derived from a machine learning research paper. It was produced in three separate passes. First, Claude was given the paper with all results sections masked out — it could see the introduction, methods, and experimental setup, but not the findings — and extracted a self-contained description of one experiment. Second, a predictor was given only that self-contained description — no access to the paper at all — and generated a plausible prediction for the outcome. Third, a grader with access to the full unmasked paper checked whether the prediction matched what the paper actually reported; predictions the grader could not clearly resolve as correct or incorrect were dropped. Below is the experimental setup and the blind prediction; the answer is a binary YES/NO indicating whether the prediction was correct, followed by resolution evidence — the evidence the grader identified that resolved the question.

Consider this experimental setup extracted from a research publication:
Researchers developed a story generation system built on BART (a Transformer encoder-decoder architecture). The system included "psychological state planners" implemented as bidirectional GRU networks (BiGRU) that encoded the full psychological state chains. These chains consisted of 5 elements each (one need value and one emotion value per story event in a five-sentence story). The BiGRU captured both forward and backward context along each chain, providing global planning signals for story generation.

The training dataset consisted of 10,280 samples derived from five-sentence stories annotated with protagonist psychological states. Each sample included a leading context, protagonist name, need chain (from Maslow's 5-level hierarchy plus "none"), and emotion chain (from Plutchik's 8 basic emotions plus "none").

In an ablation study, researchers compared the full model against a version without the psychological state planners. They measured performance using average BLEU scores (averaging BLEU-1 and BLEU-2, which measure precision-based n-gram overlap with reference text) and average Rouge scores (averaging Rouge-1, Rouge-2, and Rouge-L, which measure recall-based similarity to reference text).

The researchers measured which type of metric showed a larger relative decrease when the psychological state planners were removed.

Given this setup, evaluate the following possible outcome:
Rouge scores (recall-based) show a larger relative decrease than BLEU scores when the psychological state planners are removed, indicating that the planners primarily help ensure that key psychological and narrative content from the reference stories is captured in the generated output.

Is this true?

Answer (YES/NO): NO